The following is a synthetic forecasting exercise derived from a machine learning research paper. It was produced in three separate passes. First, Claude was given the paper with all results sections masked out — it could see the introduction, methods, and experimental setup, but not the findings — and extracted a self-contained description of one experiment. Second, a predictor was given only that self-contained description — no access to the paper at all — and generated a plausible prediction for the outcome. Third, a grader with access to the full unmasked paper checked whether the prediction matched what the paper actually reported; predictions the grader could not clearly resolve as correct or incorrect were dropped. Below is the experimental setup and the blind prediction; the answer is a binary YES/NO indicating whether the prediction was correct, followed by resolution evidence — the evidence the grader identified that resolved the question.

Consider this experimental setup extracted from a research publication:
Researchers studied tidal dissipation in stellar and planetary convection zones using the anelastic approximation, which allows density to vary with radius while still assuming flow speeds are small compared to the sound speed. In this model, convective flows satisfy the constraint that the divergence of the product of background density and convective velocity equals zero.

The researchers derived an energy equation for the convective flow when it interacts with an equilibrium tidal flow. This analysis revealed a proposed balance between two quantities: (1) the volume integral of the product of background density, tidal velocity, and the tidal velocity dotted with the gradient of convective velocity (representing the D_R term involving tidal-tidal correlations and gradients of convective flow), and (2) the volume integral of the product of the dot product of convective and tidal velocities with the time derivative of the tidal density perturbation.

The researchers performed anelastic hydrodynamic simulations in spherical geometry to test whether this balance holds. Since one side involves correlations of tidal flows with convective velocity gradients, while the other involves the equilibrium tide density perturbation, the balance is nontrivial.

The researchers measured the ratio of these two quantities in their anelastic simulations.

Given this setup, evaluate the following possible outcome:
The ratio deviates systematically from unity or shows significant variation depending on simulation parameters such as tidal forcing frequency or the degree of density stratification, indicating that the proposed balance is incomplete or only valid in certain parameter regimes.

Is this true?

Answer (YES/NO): NO